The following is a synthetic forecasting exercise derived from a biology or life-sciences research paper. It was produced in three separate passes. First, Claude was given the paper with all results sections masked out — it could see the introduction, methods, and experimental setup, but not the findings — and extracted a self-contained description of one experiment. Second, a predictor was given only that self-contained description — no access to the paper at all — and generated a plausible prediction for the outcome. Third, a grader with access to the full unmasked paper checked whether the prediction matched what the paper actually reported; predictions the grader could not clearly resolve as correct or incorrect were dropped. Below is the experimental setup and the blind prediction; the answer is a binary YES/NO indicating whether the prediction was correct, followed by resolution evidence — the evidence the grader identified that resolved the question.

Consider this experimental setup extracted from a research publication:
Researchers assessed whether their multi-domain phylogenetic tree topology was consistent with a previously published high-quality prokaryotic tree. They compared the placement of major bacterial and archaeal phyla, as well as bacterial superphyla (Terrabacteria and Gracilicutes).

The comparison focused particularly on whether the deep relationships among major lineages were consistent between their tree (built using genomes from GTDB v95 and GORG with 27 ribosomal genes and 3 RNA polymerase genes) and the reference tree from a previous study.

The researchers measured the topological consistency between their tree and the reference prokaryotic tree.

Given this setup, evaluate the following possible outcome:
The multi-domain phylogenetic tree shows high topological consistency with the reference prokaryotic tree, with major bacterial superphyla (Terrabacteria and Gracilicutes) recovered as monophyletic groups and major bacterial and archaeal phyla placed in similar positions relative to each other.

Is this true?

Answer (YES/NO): YES